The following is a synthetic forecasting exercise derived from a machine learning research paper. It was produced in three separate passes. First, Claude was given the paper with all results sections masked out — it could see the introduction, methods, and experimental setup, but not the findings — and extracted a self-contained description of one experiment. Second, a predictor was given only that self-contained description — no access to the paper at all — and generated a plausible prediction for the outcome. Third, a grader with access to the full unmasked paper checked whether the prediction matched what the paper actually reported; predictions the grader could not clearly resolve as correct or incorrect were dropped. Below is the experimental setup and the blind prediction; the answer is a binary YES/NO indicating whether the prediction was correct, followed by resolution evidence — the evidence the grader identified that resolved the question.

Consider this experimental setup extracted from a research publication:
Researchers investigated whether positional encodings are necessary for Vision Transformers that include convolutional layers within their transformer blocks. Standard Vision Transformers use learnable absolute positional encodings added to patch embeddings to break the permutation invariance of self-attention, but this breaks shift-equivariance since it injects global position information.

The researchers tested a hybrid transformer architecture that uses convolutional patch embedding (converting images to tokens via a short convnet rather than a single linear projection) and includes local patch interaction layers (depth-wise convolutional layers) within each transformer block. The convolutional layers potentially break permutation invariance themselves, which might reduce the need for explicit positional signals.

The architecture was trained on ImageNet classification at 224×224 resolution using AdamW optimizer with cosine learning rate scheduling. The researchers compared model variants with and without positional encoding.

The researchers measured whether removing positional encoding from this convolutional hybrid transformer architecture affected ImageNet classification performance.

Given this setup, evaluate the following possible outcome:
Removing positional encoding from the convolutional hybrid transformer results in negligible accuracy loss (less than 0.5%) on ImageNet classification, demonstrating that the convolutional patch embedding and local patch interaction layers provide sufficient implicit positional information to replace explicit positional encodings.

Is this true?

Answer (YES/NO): NO